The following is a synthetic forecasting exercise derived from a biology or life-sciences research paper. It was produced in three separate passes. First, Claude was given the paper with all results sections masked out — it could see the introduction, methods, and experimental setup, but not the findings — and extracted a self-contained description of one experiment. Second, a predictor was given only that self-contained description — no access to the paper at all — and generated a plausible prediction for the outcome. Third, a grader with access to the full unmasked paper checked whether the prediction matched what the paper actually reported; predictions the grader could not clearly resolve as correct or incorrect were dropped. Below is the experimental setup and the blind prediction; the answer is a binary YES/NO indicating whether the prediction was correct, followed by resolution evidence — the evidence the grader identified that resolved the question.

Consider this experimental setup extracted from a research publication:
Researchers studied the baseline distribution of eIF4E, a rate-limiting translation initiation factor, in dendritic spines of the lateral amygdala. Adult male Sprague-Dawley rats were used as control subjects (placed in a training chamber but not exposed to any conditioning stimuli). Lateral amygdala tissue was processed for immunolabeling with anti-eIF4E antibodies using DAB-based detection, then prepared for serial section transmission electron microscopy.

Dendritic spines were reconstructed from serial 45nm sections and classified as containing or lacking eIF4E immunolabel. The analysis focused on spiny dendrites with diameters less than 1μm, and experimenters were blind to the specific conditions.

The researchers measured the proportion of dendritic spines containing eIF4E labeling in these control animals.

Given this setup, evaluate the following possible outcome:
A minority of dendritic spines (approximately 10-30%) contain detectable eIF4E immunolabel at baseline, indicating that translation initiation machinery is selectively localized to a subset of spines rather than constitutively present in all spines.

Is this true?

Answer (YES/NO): NO